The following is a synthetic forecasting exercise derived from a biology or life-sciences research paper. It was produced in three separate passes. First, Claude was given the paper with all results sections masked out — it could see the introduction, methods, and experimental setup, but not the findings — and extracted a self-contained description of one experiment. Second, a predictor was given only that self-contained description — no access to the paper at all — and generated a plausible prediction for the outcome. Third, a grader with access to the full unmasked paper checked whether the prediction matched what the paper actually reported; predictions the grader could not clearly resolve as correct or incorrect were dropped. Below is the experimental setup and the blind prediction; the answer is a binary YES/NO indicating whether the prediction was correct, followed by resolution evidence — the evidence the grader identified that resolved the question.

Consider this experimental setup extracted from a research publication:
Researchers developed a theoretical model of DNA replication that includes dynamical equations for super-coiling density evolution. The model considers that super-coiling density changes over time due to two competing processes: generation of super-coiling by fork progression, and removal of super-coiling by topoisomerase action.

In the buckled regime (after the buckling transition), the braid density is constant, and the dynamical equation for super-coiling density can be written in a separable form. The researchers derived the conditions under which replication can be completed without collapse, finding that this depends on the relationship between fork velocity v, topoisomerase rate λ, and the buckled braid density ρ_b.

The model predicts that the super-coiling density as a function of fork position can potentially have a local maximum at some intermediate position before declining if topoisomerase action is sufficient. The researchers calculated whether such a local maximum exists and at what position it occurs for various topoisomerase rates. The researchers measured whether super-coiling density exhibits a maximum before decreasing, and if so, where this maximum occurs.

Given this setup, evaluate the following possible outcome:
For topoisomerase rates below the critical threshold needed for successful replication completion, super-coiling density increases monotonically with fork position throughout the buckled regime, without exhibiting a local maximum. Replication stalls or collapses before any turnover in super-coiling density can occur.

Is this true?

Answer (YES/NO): NO